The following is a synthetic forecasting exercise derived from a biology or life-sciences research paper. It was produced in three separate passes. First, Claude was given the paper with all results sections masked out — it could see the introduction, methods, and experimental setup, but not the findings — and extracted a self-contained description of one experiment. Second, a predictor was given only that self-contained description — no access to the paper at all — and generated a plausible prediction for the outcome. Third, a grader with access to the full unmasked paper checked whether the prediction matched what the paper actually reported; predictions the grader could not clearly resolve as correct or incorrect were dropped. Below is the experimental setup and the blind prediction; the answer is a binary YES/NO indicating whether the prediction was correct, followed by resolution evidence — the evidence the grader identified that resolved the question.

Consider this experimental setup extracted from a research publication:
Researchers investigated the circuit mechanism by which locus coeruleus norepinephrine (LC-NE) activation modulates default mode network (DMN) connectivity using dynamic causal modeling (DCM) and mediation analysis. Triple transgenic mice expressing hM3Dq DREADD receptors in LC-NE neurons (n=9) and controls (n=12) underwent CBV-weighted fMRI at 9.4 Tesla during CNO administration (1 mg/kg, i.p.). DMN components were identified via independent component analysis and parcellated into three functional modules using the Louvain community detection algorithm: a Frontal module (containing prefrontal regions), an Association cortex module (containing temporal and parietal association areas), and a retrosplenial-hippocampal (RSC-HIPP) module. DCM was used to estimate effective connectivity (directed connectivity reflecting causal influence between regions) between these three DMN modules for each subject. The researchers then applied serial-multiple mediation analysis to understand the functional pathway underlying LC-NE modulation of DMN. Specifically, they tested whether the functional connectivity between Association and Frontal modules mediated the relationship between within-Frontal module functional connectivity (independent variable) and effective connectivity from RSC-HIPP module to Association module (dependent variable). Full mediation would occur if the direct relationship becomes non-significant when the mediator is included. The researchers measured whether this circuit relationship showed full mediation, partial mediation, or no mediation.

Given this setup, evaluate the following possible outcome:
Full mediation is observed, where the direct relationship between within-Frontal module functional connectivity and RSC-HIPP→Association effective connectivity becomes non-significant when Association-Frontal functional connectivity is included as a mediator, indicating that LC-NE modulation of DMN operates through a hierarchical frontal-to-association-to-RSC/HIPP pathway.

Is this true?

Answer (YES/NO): NO